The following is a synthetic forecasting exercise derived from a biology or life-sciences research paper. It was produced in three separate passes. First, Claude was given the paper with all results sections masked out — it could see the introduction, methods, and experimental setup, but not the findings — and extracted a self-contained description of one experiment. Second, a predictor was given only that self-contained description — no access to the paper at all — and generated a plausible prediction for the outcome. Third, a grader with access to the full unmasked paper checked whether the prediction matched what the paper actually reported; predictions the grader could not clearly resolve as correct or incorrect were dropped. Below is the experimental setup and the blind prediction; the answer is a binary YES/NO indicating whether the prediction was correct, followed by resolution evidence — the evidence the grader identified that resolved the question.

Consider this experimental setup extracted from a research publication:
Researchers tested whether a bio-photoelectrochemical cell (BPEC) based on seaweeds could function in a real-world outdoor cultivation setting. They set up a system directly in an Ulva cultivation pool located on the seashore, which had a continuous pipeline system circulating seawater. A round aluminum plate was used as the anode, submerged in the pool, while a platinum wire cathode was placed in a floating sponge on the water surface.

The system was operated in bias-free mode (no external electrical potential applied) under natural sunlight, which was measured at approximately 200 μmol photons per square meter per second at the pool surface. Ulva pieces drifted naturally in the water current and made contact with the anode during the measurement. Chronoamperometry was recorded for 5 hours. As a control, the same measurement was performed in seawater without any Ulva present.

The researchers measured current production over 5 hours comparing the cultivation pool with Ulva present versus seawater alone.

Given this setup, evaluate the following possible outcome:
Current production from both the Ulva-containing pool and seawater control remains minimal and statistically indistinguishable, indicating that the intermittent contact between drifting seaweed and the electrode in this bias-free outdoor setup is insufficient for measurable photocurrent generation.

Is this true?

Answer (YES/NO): NO